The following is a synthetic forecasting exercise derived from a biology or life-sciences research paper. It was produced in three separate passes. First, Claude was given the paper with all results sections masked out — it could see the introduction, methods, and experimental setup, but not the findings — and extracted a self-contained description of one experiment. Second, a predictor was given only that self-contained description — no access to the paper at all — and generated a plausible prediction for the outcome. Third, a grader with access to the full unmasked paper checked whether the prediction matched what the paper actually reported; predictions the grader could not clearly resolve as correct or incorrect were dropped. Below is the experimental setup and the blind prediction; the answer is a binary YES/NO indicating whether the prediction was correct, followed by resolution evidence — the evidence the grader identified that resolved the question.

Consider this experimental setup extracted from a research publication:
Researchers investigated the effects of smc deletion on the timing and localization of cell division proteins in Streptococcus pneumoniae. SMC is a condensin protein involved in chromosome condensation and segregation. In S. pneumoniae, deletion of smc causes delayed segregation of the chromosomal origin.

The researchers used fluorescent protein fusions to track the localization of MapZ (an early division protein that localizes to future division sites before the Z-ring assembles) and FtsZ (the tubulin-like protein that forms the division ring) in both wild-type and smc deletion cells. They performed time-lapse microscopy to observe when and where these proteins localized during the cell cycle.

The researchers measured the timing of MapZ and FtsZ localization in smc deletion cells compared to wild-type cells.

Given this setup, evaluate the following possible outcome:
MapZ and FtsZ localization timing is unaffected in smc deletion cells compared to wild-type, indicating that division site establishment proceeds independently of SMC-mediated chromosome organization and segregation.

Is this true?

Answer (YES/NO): NO